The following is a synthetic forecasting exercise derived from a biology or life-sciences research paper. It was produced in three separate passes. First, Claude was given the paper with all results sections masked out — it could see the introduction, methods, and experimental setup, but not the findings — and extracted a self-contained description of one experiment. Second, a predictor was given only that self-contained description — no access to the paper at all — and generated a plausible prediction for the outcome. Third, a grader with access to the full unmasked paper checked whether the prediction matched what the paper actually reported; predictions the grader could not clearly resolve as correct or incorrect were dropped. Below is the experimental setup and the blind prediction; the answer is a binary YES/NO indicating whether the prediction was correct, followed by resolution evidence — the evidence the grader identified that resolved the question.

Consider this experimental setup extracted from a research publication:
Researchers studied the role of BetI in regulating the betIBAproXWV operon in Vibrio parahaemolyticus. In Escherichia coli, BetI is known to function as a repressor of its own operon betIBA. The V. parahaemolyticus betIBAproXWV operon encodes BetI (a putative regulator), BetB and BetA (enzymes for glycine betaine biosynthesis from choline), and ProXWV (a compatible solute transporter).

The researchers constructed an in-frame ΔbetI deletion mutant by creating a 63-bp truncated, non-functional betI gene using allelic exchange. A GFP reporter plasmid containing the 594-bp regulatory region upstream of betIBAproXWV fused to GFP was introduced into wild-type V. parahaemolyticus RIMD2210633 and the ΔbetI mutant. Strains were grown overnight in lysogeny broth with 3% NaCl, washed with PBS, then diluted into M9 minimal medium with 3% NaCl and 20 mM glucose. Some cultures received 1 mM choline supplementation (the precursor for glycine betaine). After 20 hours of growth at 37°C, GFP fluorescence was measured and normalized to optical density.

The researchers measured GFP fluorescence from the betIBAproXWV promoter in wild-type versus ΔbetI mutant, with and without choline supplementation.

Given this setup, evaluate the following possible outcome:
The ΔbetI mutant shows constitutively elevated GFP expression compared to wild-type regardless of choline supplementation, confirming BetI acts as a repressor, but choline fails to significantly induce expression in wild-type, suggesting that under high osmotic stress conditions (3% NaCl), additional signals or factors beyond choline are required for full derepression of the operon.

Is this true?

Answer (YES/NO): NO